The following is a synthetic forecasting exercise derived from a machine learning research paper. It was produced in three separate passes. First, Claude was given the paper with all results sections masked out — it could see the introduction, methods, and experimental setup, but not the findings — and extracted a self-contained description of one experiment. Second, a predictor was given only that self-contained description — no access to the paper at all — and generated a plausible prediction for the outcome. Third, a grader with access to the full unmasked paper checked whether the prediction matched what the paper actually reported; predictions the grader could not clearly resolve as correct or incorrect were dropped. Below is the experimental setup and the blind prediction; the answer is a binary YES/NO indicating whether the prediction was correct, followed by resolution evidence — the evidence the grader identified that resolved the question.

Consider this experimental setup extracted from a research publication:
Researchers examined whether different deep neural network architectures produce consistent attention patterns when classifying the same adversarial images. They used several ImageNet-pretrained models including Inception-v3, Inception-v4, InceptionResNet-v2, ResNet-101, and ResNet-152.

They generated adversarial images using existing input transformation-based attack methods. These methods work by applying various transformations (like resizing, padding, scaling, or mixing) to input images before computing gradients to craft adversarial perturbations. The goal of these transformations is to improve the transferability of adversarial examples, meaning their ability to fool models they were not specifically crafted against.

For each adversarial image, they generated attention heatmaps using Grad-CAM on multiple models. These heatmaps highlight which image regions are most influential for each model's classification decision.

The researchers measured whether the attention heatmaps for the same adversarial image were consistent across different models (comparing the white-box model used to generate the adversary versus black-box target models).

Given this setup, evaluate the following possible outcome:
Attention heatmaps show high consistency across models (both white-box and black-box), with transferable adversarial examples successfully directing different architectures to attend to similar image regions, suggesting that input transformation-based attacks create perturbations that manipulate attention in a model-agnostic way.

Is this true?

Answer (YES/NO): NO